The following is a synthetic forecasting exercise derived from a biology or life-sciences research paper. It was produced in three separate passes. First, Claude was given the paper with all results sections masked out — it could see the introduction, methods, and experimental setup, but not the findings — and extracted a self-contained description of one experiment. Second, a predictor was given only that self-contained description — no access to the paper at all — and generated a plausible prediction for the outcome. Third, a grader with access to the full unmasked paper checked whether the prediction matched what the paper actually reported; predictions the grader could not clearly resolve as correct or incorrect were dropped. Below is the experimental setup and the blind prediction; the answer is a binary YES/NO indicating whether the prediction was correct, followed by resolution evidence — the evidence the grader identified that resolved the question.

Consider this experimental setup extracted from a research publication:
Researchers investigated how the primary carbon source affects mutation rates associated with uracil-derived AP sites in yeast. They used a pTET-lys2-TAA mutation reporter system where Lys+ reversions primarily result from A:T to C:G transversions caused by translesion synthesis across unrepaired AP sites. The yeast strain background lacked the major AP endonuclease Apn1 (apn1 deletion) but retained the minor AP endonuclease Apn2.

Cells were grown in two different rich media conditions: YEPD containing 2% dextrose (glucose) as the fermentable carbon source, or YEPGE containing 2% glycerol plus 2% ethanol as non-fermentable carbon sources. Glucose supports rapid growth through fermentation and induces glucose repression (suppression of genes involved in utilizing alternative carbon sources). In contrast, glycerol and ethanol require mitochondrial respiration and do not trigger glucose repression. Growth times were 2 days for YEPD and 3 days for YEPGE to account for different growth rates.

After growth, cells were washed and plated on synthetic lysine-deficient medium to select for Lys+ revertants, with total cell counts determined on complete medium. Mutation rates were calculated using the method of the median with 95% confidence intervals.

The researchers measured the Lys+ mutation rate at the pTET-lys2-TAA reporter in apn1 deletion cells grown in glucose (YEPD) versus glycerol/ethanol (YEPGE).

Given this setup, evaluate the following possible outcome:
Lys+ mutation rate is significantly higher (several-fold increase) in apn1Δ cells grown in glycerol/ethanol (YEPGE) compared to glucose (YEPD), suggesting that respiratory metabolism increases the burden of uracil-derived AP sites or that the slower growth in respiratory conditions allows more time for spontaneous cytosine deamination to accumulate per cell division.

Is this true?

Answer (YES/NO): YES